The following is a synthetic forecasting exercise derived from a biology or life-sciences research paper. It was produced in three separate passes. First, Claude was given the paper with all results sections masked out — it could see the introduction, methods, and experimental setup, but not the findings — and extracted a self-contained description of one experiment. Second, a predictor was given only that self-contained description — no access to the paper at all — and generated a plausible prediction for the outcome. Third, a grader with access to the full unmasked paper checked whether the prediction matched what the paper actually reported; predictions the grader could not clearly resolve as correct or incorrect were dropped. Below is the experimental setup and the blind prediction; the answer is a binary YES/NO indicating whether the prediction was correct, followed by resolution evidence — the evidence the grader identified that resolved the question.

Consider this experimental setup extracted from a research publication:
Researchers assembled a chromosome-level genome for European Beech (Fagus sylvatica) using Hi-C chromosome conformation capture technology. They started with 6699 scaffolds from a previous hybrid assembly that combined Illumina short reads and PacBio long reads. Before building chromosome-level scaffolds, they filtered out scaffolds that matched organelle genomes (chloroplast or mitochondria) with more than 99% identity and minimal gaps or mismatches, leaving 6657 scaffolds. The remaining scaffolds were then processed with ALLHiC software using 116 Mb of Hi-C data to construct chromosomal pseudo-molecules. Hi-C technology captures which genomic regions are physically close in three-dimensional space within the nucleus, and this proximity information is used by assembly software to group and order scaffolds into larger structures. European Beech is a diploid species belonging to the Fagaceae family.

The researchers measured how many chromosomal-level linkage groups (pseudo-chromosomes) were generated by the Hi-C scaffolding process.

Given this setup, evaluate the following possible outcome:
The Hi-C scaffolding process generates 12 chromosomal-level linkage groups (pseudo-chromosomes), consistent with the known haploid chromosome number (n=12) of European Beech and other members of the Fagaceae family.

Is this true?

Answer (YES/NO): YES